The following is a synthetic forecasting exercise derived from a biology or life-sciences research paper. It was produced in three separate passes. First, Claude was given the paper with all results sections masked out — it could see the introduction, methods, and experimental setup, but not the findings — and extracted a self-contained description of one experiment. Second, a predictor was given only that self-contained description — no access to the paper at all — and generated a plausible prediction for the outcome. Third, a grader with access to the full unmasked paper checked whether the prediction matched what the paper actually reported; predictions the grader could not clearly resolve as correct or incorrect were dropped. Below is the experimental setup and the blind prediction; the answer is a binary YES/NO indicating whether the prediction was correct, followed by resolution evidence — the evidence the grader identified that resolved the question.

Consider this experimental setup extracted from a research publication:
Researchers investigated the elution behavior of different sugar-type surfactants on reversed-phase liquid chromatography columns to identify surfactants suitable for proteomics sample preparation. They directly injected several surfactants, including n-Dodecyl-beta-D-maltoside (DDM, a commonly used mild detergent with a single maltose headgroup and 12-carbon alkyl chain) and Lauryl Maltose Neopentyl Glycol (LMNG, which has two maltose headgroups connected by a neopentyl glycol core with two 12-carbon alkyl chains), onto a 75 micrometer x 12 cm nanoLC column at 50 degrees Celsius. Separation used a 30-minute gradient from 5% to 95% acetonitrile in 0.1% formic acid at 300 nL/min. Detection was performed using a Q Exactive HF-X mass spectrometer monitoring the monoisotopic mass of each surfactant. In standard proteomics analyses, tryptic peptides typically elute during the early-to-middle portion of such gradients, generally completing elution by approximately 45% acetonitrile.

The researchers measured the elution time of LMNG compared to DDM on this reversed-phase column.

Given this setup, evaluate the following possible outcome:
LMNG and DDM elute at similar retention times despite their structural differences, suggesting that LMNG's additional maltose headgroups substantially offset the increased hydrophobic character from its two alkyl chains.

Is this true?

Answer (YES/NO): NO